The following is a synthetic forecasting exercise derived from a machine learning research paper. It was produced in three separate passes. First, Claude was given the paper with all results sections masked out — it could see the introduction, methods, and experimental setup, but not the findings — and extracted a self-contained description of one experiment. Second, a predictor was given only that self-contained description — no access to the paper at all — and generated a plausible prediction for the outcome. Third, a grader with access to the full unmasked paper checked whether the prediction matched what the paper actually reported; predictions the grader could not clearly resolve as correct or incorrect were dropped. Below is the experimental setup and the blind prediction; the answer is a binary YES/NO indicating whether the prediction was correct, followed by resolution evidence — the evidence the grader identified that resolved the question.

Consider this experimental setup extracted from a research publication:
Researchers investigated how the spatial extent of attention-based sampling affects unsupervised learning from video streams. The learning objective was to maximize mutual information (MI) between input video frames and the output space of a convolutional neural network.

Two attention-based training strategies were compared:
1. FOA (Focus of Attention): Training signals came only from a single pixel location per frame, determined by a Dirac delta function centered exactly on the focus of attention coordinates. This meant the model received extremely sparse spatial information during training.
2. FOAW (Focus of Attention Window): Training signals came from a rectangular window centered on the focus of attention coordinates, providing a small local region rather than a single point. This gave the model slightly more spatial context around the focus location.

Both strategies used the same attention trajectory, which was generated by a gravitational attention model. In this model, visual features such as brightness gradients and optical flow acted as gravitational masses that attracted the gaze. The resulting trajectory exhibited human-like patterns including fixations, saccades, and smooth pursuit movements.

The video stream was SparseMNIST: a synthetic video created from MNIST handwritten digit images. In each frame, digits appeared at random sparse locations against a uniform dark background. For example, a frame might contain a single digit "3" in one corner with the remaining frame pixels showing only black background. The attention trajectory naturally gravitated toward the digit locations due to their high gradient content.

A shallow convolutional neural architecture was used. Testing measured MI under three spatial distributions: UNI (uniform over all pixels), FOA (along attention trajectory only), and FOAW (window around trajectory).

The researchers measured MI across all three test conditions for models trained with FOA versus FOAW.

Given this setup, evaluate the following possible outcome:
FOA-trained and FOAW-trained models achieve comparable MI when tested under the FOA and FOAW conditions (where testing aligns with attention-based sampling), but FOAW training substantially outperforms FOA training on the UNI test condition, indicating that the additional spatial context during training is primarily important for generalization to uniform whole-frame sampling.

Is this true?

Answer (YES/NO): NO